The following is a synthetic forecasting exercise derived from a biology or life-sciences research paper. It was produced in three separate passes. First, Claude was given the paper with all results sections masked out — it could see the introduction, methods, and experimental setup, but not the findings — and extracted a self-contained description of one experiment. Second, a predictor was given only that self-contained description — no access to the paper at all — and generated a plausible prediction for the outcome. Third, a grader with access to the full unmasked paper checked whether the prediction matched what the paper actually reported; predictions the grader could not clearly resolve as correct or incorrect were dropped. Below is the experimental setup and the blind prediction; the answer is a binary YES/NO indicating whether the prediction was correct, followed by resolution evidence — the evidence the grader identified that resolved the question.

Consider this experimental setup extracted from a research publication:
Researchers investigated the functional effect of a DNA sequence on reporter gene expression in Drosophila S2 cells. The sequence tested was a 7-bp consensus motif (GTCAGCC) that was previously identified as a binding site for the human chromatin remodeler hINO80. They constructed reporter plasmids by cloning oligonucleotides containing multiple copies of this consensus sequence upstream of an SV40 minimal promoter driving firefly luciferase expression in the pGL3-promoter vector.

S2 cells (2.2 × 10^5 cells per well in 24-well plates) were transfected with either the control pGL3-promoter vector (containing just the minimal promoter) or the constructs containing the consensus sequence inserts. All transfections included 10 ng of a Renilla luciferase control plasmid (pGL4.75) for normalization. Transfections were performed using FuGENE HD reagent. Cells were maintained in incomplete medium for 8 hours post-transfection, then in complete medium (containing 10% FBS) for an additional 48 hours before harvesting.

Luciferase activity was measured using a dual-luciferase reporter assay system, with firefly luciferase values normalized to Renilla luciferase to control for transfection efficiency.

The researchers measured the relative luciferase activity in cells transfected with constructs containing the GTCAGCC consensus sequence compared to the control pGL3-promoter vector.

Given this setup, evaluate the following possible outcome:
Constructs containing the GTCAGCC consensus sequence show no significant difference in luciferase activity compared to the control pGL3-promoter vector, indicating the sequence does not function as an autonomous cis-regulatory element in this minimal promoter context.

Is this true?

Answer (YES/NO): NO